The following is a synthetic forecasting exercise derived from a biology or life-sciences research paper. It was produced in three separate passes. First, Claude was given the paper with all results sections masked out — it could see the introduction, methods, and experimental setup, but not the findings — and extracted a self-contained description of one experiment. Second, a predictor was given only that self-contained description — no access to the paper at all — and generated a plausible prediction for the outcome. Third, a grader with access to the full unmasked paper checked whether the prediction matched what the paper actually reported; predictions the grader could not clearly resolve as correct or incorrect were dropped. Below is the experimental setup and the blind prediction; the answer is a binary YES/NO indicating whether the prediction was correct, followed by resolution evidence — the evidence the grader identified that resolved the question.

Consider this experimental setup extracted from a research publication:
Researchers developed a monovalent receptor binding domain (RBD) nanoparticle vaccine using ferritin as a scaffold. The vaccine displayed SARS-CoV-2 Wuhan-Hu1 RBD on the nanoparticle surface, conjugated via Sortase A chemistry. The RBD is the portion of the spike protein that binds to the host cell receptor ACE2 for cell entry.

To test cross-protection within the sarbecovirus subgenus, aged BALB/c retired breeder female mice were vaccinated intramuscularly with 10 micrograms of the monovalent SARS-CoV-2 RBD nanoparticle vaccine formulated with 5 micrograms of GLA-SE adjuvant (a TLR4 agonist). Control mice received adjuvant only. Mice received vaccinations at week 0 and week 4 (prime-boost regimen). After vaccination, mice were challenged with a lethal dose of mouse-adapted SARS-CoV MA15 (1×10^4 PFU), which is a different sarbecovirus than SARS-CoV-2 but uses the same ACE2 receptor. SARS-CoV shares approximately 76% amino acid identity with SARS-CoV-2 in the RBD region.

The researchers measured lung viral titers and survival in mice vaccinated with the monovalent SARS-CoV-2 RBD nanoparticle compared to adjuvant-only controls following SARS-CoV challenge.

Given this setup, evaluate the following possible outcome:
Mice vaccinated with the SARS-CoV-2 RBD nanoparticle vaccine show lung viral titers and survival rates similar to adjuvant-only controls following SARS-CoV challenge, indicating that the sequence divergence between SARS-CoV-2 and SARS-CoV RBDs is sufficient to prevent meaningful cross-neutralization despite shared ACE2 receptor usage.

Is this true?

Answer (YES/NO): NO